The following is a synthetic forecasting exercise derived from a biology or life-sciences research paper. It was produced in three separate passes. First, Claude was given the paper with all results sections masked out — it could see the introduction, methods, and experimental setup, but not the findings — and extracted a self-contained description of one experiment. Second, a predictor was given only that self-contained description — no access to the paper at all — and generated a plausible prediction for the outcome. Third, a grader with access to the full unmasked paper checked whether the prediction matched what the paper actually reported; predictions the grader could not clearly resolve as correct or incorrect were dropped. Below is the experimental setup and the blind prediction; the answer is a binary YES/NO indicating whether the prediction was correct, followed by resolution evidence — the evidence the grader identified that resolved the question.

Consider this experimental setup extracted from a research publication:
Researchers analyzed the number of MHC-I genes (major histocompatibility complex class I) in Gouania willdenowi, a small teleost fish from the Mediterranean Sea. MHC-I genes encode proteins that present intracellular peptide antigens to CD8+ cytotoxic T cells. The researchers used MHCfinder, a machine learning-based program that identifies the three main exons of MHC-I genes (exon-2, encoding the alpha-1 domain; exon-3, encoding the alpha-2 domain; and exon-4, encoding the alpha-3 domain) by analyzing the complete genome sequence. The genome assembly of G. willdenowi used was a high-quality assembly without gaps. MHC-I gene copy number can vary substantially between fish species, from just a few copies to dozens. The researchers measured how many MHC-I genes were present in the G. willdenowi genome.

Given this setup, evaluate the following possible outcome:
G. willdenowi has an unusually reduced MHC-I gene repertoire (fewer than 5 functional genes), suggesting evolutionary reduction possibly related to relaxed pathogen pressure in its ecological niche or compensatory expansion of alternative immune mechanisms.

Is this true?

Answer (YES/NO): NO